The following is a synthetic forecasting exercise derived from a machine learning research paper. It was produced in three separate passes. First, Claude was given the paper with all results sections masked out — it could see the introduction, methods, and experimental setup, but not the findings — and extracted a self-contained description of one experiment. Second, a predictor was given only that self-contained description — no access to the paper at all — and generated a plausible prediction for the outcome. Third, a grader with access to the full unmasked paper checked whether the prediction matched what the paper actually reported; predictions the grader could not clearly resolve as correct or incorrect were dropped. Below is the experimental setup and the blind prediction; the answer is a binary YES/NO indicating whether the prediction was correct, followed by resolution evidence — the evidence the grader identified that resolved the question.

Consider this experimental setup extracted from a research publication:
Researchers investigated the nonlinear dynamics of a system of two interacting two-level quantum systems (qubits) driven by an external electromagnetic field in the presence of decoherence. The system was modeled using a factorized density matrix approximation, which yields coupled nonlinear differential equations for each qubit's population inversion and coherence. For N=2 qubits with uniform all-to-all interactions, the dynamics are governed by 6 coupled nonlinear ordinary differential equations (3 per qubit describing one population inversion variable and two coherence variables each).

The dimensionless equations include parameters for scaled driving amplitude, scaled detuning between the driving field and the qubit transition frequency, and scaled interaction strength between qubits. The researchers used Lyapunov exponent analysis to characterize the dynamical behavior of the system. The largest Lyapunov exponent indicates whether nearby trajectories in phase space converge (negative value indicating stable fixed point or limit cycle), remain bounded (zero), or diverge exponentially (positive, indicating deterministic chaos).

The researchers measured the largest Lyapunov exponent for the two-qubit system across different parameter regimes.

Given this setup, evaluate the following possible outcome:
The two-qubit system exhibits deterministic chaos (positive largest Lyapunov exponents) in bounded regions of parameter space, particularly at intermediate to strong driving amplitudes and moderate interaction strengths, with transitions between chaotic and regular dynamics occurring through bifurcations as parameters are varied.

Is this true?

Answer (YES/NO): YES